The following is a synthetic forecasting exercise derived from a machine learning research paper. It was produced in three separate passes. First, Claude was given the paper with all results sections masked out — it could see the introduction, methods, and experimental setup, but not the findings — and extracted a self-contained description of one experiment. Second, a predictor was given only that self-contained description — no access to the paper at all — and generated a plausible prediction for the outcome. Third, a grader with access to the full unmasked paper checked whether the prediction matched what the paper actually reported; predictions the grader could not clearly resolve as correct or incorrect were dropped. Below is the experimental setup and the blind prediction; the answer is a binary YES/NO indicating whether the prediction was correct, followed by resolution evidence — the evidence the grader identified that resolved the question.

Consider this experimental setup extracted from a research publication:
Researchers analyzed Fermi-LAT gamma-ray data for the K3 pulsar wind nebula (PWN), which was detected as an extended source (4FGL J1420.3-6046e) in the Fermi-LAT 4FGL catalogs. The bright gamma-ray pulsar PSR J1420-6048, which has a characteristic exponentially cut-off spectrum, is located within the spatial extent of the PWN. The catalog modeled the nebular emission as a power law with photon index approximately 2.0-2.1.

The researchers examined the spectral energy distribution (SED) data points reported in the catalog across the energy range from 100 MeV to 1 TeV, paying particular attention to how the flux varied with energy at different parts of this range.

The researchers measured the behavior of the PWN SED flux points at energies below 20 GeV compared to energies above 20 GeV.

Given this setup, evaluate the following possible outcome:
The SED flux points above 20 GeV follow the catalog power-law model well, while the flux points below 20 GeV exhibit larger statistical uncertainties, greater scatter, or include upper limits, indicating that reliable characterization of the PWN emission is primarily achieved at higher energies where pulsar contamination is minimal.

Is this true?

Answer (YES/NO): NO